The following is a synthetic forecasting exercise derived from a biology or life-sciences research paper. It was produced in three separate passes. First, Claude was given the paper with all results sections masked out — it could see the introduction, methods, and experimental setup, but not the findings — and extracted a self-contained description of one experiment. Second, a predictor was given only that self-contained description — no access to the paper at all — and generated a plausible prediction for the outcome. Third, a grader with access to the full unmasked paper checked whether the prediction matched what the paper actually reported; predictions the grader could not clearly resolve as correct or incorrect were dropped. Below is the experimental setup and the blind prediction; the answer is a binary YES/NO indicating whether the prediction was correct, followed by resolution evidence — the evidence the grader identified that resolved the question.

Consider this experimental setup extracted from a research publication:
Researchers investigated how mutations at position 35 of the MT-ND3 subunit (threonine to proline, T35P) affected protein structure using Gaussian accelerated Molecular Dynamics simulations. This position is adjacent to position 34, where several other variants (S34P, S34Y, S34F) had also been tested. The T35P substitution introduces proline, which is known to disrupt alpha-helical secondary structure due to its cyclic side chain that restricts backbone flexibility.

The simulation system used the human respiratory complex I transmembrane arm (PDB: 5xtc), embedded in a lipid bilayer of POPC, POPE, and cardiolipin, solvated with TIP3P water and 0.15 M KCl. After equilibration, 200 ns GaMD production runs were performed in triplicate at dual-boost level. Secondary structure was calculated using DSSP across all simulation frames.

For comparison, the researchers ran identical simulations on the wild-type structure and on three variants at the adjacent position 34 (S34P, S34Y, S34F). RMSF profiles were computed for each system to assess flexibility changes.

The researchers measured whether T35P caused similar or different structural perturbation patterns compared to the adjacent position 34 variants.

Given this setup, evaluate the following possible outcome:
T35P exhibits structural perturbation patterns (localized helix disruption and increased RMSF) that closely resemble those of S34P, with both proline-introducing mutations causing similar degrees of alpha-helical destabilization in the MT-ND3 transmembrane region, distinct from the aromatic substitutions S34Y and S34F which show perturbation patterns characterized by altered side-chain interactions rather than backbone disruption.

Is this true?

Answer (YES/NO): NO